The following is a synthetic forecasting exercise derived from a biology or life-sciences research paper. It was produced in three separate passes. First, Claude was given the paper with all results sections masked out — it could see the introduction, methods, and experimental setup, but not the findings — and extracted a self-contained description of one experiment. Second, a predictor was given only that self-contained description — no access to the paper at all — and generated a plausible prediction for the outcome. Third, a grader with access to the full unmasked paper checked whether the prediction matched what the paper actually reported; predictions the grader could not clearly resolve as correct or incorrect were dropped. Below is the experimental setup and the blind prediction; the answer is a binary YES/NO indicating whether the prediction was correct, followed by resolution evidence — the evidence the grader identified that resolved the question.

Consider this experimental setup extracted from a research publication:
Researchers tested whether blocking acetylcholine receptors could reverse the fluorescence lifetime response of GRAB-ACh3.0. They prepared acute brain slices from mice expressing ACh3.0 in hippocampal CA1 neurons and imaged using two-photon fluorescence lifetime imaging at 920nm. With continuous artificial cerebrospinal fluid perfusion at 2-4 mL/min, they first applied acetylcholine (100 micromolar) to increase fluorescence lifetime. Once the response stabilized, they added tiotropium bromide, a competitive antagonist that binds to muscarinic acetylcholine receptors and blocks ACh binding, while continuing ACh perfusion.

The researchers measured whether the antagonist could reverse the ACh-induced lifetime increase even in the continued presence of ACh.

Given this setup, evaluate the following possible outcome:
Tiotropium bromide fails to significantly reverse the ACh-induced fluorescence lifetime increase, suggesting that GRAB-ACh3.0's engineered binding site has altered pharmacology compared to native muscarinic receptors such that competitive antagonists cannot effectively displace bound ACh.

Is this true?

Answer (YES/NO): NO